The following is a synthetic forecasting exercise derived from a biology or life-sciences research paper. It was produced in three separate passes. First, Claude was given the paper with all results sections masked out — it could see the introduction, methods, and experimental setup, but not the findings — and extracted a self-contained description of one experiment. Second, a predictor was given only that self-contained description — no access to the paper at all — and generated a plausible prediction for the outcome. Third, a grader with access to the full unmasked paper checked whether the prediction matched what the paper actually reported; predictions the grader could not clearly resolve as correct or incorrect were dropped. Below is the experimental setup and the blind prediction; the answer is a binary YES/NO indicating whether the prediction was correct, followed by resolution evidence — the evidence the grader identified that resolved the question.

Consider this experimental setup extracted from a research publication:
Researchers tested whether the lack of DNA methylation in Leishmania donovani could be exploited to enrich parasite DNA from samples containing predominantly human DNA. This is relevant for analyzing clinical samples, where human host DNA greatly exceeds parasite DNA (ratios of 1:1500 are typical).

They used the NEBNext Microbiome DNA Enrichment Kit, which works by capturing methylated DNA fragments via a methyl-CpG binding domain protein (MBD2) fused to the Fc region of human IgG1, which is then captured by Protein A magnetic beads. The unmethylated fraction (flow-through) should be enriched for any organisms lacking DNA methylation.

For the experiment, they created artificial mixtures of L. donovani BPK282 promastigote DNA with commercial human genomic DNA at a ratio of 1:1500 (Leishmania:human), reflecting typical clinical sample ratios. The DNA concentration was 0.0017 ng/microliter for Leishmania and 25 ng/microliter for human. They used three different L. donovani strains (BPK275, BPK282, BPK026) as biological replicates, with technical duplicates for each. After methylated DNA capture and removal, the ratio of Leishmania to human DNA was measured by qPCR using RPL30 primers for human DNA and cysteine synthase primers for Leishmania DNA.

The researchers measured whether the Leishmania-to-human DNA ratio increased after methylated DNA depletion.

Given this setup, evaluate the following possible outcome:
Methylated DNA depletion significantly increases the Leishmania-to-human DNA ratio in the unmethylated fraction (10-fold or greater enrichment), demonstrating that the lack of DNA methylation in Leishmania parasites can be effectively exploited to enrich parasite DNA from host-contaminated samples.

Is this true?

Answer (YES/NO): YES